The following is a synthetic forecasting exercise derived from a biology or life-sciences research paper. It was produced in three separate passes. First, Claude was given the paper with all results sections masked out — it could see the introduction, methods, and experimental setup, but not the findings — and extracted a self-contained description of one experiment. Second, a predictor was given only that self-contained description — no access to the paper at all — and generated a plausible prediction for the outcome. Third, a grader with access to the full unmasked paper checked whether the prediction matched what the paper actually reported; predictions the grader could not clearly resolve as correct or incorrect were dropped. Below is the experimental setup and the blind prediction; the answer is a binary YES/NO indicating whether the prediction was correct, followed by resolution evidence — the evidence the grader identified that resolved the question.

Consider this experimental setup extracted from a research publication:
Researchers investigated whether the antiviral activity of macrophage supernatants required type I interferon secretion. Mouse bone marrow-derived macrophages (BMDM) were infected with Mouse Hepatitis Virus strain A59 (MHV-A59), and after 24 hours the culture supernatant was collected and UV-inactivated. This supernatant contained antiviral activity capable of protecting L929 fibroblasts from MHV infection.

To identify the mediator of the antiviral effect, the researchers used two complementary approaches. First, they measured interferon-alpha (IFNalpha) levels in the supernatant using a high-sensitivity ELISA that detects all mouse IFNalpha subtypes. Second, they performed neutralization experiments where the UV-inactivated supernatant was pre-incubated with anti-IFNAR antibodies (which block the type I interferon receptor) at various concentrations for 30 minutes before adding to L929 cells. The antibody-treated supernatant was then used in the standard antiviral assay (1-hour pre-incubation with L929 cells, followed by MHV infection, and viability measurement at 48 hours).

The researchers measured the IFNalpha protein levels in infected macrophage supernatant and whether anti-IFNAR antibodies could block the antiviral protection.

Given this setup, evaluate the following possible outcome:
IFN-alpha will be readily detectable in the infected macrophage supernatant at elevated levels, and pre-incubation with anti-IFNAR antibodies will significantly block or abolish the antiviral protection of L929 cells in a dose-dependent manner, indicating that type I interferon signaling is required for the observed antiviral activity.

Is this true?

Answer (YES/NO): YES